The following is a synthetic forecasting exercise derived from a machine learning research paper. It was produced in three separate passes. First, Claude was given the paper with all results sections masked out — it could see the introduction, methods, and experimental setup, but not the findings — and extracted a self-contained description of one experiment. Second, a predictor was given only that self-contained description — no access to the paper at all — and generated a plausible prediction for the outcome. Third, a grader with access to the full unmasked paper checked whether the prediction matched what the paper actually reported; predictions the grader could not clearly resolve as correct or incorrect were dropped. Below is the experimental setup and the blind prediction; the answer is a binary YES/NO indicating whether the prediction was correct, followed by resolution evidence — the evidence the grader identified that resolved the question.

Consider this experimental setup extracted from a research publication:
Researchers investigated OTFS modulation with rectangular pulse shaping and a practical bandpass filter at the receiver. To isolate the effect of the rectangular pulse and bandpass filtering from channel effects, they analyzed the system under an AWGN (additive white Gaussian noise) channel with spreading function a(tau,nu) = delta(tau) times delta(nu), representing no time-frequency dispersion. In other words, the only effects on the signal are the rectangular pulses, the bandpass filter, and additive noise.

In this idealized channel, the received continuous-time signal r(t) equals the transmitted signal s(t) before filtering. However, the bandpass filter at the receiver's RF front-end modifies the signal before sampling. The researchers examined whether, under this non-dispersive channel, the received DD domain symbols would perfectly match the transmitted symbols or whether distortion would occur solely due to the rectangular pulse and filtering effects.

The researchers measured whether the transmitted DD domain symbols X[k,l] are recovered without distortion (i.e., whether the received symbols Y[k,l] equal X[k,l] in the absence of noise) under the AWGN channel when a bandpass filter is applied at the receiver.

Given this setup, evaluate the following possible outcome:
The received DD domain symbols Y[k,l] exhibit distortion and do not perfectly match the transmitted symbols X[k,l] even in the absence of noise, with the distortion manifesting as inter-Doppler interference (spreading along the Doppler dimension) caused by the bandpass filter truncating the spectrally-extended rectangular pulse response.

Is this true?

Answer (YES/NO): NO